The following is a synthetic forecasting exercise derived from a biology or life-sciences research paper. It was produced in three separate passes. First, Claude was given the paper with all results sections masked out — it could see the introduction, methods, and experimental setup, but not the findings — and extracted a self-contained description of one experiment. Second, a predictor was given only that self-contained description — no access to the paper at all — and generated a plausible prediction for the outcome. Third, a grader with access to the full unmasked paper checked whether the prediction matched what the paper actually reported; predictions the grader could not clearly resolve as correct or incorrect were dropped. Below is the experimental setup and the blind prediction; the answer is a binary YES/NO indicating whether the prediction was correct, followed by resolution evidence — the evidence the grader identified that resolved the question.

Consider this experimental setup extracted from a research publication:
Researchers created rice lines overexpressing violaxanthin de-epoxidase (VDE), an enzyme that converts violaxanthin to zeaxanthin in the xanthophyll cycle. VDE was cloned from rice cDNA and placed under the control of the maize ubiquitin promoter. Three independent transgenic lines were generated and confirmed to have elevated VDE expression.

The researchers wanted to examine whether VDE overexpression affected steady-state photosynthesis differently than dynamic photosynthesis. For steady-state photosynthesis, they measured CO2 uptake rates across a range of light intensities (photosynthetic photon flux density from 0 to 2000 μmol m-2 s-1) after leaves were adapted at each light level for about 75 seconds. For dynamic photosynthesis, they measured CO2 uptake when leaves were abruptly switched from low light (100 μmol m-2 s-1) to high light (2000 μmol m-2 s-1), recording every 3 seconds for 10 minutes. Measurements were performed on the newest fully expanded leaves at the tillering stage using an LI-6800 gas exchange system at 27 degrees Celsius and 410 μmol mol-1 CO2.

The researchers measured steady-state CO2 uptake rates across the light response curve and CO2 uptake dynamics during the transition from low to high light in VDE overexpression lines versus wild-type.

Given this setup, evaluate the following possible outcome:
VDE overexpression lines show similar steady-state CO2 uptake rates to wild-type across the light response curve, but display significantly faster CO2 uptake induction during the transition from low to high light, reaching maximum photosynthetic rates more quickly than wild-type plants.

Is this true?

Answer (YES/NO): YES